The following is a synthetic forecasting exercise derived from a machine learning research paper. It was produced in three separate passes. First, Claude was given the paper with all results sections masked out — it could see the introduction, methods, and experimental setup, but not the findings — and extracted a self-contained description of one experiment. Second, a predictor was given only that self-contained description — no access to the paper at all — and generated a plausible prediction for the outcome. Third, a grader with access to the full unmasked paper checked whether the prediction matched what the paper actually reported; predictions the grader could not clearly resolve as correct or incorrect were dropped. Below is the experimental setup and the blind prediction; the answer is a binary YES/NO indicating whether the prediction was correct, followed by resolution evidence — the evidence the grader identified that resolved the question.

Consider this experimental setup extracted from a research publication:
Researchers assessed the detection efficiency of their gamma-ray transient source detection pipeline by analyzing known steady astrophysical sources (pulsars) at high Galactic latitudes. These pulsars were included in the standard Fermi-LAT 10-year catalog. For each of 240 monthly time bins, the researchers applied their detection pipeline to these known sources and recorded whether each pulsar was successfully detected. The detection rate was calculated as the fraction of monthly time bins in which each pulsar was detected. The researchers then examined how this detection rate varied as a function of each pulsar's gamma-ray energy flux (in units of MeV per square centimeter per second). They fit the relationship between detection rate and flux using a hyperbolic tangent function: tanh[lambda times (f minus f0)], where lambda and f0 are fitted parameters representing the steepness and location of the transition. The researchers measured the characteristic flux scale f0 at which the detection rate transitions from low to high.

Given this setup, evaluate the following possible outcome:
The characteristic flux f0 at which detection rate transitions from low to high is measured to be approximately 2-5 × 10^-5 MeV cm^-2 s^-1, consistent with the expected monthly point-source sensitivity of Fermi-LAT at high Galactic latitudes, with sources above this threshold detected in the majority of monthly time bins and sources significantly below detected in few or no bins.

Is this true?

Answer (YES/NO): NO